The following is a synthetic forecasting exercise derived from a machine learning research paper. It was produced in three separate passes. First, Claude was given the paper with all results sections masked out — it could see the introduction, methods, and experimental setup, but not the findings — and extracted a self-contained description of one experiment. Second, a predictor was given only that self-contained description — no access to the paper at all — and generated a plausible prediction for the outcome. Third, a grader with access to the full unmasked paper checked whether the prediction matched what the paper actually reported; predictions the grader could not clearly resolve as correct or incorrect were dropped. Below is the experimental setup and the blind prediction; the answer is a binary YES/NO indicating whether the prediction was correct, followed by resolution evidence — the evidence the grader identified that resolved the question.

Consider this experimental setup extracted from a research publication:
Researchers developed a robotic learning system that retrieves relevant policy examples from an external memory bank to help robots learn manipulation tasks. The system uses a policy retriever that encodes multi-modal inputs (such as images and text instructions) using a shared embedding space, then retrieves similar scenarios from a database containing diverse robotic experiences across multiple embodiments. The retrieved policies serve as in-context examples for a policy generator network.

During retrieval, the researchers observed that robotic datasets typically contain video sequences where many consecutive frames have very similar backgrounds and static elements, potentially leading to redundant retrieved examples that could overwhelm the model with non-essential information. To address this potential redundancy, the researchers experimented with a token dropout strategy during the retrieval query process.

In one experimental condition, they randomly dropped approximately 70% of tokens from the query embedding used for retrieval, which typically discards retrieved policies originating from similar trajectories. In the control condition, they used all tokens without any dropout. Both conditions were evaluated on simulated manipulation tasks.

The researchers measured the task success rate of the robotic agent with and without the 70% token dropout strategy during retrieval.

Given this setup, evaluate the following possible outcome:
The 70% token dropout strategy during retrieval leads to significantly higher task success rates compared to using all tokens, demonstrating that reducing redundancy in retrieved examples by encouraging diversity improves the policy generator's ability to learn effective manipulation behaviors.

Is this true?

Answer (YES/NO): YES